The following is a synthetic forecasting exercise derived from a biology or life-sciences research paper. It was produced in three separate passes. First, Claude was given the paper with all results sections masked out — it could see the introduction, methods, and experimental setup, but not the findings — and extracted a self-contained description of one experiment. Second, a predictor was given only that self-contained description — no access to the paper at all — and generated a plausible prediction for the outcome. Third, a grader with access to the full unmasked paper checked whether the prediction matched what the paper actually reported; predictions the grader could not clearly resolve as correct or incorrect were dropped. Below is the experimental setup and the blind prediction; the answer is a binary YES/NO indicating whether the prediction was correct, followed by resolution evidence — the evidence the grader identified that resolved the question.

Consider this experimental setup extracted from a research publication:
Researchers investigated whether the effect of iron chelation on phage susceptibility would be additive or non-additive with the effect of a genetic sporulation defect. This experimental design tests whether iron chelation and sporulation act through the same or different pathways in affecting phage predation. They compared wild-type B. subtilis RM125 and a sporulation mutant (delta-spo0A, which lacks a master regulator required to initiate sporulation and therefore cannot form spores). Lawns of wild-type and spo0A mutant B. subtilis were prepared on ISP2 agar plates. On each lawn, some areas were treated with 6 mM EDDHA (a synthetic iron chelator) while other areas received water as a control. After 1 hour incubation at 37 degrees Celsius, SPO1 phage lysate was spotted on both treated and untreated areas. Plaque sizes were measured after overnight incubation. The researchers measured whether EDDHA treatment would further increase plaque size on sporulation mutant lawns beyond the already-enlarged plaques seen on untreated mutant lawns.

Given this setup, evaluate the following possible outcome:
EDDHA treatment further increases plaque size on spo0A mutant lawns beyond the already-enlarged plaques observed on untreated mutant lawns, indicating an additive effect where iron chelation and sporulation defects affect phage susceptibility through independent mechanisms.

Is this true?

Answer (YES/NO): NO